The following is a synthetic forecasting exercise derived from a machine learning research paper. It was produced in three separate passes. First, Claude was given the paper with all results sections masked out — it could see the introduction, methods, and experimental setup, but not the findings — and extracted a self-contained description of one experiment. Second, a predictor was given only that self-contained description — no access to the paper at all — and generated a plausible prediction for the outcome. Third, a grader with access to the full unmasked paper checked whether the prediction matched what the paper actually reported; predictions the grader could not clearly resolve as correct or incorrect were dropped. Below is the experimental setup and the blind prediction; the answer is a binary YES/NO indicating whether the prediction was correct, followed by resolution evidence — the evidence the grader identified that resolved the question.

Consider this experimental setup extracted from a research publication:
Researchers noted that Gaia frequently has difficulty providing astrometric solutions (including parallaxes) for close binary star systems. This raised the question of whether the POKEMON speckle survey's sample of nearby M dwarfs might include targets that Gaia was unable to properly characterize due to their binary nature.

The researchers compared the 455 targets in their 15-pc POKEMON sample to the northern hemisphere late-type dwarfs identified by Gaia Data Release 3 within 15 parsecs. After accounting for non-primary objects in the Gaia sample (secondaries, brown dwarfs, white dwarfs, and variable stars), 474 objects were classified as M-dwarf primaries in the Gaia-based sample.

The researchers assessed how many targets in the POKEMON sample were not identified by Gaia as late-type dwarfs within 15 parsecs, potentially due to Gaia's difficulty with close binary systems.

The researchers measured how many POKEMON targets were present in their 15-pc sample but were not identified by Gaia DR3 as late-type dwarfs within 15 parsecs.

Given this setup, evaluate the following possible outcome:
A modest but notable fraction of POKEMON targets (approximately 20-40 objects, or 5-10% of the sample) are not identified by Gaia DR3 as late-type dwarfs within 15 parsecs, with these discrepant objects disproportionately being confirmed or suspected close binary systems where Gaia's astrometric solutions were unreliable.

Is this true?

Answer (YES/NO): NO